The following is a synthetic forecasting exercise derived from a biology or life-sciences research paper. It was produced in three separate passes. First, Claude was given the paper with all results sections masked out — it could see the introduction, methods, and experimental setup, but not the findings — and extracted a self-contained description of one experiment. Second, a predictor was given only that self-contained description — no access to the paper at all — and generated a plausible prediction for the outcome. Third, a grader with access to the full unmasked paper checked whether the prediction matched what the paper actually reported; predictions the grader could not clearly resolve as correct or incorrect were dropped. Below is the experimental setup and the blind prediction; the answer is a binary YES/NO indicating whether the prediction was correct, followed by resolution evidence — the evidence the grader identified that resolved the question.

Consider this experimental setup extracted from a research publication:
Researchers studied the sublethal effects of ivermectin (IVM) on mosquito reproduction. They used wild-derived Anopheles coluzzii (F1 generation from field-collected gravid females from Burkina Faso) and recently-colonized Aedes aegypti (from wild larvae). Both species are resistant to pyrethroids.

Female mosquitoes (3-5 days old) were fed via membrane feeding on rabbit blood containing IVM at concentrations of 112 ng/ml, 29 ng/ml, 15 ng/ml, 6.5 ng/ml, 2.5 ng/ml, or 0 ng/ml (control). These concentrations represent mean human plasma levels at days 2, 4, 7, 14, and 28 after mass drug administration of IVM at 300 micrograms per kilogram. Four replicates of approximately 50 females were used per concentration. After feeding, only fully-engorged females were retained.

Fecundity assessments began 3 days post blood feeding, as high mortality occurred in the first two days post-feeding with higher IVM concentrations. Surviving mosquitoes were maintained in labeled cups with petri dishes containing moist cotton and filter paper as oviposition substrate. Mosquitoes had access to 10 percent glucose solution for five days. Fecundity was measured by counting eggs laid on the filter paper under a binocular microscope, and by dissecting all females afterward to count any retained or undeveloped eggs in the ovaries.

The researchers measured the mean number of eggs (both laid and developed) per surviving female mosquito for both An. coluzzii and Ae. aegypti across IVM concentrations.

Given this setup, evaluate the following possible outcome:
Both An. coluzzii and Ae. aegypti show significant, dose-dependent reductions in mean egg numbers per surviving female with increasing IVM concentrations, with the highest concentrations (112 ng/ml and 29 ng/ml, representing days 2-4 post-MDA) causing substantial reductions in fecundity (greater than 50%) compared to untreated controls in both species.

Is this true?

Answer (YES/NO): NO